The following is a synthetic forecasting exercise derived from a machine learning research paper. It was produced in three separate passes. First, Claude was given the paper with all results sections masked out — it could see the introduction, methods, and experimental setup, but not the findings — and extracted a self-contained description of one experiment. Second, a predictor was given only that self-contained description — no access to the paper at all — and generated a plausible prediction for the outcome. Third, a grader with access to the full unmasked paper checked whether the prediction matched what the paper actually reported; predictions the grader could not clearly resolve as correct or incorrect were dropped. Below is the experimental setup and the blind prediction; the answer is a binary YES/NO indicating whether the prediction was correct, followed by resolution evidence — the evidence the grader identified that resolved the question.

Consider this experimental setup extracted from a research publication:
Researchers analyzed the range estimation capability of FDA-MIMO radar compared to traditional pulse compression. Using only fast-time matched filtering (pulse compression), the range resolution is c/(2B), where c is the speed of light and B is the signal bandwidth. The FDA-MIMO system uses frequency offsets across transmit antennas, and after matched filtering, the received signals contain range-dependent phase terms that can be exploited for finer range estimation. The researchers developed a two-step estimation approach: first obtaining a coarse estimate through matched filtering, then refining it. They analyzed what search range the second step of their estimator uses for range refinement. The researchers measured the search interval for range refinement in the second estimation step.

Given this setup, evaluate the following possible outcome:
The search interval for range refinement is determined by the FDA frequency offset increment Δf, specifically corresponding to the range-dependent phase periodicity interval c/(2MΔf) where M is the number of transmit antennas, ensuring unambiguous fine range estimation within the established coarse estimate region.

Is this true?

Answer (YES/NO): NO